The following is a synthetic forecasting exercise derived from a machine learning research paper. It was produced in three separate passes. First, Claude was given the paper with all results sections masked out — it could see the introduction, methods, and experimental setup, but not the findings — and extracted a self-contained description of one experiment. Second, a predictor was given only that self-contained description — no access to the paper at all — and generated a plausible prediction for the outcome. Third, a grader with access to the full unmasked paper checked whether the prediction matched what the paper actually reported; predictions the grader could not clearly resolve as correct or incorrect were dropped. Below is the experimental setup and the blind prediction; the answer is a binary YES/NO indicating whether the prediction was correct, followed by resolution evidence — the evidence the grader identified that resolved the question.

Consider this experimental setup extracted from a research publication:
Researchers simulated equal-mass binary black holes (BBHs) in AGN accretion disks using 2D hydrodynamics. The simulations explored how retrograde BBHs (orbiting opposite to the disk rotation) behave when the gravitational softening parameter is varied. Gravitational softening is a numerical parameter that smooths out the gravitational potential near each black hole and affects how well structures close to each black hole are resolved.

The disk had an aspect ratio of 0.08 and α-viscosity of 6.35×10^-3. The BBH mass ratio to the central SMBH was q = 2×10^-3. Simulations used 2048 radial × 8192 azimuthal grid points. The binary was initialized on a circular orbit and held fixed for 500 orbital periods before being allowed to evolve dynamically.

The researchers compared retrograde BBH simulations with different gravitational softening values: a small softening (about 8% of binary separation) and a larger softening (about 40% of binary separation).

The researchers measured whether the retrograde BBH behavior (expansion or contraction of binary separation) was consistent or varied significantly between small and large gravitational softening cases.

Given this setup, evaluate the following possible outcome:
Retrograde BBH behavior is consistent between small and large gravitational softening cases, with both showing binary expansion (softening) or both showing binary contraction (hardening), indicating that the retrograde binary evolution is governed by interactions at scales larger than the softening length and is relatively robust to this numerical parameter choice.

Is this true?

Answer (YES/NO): YES